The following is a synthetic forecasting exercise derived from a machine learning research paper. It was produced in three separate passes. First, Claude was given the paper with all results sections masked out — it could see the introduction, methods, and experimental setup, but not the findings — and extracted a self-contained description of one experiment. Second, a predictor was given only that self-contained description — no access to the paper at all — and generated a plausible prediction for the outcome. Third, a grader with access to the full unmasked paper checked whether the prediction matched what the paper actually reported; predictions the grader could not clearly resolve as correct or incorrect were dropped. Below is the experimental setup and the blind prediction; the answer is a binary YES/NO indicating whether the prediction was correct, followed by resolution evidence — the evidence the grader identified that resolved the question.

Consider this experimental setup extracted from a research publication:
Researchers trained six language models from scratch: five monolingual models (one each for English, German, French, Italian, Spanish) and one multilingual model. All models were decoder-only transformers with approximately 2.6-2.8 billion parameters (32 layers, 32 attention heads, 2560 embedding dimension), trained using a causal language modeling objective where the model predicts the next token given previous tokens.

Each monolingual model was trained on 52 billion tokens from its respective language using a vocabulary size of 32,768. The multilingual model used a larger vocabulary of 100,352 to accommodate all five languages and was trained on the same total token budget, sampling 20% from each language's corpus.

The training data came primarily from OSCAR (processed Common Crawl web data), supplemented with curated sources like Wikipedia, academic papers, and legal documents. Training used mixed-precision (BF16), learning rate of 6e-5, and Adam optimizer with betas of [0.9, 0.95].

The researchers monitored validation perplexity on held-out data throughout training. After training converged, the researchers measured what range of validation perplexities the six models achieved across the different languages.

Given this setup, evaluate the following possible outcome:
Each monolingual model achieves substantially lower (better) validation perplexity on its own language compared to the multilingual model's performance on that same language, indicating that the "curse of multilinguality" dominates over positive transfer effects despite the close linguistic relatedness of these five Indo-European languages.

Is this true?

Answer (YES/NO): NO